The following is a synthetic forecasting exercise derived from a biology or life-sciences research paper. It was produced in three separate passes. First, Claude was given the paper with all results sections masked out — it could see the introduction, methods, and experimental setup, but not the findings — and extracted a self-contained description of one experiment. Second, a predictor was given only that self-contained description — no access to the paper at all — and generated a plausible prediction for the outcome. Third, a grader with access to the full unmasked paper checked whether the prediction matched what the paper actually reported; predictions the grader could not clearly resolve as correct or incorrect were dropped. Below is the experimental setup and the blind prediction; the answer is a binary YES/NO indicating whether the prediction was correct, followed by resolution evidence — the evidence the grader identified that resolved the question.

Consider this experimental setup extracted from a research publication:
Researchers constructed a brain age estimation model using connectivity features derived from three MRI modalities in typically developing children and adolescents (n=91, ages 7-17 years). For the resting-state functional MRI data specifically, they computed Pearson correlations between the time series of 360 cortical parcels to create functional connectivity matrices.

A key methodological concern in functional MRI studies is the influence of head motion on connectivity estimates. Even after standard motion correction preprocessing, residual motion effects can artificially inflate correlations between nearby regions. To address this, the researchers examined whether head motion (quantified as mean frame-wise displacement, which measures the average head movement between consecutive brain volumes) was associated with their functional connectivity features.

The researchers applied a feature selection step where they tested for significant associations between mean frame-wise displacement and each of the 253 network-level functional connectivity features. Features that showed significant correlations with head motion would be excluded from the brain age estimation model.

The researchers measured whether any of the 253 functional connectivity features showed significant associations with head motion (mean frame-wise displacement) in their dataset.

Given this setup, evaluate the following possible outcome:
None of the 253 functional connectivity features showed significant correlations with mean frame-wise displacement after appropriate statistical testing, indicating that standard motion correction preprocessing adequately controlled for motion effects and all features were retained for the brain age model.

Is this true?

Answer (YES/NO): NO